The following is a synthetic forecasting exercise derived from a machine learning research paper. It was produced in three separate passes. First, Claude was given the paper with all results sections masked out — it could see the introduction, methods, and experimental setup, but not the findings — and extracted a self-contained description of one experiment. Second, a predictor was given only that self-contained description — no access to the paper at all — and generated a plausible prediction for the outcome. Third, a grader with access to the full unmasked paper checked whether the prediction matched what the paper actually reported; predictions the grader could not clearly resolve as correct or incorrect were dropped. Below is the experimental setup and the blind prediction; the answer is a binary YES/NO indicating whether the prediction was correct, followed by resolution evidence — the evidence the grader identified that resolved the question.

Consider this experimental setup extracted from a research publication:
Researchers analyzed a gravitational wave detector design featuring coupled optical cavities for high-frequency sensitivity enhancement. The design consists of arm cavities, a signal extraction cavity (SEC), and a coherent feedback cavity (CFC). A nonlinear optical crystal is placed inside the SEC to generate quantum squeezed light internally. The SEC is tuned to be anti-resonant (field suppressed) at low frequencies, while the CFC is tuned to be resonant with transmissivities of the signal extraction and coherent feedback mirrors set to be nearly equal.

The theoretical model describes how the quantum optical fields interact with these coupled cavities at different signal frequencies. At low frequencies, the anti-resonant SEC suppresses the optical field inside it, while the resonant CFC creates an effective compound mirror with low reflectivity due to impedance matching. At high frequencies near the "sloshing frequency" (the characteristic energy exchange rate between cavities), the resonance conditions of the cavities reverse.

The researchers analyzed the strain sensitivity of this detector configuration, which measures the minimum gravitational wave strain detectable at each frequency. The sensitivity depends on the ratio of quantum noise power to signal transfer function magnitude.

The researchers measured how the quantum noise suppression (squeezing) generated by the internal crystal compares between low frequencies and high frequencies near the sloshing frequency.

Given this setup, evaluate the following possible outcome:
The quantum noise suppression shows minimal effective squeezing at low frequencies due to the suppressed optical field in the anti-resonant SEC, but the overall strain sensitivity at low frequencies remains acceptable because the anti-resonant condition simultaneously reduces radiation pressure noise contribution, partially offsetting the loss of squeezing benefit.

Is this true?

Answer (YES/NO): NO